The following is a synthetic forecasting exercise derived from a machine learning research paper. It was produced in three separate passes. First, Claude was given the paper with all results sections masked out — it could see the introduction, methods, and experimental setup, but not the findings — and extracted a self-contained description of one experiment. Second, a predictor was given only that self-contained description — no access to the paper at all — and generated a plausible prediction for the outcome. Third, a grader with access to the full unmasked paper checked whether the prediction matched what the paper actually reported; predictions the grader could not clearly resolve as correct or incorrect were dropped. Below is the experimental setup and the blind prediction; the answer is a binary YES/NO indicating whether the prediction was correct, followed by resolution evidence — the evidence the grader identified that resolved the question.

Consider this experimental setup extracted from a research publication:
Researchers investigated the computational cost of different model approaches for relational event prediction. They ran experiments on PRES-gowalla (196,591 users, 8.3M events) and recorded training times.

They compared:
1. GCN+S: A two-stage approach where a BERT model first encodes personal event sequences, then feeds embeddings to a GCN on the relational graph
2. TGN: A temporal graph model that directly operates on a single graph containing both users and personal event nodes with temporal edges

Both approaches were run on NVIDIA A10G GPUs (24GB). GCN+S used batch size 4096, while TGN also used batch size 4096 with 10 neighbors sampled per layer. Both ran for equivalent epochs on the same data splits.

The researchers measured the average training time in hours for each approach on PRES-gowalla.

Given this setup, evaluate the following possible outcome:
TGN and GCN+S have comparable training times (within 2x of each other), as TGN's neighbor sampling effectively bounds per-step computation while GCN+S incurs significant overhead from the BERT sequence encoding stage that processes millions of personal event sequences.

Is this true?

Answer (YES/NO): NO